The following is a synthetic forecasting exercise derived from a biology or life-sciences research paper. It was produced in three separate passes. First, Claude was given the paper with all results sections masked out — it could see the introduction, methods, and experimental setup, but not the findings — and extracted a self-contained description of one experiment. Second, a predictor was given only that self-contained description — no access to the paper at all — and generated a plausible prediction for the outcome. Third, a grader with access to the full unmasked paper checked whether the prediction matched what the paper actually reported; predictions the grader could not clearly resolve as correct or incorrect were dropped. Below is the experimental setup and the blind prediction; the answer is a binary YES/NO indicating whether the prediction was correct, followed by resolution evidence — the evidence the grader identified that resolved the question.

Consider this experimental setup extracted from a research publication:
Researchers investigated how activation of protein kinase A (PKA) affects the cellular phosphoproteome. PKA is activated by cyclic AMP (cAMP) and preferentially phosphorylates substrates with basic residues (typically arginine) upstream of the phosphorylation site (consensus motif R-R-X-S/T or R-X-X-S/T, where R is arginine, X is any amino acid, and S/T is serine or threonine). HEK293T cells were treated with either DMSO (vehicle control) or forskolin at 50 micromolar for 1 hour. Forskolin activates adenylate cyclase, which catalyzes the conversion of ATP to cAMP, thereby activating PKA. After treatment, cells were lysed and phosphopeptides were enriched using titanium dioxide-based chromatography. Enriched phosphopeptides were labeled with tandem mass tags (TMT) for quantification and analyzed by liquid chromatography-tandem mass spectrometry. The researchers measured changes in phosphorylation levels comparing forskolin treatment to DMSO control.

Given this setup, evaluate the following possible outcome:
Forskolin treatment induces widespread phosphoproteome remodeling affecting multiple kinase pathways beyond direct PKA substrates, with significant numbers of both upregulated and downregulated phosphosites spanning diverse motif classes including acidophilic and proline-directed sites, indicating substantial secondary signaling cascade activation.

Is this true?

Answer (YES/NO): NO